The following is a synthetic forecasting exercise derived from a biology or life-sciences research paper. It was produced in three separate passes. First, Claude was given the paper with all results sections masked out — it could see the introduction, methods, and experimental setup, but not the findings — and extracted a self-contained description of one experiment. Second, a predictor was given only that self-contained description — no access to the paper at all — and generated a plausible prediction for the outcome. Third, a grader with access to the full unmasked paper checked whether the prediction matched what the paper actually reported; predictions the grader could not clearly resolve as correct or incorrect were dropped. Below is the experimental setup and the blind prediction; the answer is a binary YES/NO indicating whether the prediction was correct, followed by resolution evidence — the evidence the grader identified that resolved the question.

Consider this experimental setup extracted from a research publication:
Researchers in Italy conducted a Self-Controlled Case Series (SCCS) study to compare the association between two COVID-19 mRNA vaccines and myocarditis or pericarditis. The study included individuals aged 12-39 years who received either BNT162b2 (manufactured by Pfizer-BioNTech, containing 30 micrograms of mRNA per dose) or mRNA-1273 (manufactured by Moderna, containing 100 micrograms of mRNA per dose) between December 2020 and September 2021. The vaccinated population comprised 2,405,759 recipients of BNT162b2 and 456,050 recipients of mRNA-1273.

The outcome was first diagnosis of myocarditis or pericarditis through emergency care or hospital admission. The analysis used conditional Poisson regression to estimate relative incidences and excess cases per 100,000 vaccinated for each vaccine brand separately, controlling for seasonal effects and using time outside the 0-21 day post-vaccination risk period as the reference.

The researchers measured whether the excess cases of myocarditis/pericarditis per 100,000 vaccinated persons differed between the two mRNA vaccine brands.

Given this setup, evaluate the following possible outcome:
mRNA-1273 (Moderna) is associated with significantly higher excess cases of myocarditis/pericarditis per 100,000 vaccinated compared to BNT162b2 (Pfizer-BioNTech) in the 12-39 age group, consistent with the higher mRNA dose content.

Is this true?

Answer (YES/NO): YES